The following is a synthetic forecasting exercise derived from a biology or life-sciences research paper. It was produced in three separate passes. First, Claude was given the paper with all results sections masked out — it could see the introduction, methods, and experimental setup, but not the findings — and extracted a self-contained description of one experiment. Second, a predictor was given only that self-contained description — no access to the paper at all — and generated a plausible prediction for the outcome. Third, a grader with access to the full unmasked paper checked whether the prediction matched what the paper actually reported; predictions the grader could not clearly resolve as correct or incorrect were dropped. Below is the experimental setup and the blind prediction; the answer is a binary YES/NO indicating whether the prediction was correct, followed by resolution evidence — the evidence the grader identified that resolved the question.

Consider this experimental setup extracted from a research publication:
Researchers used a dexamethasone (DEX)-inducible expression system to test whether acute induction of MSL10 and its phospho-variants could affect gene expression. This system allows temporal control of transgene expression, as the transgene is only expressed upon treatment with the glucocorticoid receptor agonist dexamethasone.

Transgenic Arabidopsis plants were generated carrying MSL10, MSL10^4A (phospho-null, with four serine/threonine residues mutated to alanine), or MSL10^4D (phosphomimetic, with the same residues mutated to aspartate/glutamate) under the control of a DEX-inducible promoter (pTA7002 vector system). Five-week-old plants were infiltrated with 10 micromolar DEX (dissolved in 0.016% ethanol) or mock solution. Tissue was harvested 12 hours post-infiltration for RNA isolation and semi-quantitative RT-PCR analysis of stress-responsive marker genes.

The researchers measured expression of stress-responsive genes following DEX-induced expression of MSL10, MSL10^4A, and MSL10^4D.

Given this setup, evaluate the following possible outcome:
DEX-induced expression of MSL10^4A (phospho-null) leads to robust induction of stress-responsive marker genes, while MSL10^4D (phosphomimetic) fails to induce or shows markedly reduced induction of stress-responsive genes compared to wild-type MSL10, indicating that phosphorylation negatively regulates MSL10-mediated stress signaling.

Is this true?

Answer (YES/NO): YES